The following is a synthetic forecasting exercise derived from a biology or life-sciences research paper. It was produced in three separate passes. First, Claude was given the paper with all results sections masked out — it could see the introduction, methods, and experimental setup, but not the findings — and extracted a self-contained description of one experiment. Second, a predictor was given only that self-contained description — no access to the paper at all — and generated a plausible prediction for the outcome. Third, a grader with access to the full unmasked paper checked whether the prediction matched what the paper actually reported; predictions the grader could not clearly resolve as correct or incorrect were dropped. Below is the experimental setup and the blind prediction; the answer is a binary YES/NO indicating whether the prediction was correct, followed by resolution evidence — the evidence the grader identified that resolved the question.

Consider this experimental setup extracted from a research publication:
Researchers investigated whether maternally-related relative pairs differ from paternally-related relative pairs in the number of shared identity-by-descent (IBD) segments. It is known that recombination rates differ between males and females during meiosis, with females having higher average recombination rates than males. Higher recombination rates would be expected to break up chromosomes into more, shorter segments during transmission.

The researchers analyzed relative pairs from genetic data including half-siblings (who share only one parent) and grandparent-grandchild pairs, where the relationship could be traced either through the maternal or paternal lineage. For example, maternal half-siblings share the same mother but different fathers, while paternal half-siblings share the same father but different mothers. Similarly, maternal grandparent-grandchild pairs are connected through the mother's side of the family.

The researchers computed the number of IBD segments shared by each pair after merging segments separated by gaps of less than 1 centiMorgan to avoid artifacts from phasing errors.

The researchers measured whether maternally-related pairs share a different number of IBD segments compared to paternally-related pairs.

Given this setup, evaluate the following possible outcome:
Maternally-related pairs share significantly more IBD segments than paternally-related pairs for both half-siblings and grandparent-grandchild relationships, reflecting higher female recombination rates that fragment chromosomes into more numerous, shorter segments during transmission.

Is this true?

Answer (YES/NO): YES